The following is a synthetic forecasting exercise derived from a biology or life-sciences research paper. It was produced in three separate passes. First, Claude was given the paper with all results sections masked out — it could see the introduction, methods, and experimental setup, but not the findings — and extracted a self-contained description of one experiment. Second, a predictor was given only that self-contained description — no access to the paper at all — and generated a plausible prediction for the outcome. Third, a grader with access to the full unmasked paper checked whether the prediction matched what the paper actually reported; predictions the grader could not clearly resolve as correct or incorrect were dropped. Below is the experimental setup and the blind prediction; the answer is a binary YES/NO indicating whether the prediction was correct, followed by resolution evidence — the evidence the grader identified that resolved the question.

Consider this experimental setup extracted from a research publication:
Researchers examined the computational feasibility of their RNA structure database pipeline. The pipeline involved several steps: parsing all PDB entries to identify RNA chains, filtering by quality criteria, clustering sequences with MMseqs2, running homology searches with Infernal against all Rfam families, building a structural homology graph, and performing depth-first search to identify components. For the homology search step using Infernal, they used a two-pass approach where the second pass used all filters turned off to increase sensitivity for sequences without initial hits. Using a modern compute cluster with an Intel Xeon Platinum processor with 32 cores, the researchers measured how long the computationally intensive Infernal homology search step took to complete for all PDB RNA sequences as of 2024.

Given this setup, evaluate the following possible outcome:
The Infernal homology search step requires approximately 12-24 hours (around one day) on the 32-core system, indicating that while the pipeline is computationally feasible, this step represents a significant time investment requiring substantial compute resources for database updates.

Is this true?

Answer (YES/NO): NO